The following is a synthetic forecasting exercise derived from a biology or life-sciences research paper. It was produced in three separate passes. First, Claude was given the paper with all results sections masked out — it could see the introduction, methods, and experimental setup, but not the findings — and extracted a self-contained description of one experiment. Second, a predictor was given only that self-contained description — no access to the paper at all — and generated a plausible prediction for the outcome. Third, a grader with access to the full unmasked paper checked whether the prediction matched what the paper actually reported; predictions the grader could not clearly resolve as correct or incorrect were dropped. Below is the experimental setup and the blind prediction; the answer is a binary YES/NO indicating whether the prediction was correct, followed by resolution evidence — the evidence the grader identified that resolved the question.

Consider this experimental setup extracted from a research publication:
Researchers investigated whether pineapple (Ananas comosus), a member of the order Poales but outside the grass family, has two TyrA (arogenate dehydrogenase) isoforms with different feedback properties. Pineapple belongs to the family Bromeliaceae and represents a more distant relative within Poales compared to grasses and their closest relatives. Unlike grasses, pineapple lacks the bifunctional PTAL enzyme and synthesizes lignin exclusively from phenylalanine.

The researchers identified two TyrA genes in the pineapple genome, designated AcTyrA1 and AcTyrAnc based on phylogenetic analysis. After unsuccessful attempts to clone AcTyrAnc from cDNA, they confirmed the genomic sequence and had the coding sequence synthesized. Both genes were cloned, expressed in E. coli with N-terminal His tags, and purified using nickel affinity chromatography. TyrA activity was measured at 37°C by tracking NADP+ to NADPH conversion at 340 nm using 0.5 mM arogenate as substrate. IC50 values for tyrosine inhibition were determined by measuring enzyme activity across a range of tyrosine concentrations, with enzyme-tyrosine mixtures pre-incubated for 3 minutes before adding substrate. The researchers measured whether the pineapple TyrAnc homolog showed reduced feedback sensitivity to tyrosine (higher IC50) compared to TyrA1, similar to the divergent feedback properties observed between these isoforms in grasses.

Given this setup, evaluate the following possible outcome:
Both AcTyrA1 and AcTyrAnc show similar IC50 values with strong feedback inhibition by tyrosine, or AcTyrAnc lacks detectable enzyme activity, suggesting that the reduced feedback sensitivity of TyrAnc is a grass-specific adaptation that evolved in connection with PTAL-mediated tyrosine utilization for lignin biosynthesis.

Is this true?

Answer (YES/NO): NO